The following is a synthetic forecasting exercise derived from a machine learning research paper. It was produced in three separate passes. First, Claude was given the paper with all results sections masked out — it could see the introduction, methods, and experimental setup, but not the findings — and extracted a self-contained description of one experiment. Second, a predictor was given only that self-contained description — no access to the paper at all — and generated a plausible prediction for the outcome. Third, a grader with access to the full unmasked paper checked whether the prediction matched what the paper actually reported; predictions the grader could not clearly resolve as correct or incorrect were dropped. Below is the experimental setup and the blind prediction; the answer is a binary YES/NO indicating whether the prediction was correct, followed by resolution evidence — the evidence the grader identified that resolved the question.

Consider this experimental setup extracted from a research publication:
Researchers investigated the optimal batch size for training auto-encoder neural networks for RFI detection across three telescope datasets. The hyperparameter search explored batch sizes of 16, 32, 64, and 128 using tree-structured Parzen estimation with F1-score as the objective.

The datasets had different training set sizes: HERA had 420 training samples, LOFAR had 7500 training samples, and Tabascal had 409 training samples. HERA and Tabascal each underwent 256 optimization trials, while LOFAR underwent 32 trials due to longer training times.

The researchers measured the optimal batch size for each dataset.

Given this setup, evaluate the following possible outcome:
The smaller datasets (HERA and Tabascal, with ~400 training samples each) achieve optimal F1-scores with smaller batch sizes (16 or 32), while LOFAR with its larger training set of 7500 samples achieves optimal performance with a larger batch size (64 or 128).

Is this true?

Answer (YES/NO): YES